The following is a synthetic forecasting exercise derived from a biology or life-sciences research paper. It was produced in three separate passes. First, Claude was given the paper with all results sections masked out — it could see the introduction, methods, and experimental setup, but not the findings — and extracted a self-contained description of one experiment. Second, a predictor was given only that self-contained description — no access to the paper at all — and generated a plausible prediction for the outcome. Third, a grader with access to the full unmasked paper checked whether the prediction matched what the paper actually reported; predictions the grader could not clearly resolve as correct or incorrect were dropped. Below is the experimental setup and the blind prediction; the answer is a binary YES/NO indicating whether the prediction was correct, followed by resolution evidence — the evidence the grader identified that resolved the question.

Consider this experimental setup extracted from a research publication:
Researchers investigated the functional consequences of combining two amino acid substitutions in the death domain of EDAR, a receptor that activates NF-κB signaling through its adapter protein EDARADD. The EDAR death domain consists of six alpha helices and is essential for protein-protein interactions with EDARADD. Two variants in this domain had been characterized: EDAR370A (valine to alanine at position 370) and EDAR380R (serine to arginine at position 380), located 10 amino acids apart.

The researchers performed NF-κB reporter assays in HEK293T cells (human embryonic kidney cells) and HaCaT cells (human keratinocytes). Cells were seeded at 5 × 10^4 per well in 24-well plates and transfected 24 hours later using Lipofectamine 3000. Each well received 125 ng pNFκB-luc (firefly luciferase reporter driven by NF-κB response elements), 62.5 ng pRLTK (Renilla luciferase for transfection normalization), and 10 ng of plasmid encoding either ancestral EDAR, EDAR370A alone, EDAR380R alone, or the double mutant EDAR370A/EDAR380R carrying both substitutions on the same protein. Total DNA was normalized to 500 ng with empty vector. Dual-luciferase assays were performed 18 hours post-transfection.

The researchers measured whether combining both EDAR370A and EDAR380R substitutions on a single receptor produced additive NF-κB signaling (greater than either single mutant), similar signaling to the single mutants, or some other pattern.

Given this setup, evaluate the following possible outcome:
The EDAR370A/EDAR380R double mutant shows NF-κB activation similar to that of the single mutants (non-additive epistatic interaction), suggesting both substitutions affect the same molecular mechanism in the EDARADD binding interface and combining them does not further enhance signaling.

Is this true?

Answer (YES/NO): NO